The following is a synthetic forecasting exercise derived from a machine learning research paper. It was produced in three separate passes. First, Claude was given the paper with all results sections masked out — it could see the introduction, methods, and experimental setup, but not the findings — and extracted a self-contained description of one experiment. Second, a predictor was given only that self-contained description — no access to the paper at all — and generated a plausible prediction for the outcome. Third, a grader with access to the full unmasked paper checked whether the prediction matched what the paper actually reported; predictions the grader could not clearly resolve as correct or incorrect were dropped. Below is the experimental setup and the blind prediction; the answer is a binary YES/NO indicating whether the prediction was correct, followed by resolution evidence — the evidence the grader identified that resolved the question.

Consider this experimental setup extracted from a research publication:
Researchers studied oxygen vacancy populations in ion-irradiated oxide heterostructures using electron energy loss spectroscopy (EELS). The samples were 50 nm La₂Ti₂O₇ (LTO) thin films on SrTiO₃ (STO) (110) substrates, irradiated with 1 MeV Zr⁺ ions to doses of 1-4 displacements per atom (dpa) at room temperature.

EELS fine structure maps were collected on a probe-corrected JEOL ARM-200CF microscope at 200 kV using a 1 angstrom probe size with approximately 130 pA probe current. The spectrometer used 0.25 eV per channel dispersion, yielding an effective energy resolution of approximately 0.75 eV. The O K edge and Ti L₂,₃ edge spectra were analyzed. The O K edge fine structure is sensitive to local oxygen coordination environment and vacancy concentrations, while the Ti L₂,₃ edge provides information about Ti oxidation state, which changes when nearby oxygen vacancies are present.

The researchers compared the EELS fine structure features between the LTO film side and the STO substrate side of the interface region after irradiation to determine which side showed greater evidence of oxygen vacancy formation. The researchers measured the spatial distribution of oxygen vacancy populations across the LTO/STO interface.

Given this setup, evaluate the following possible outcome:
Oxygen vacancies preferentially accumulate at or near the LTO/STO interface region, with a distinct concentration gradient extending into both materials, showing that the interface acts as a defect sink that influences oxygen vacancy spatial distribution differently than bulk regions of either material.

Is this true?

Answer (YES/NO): NO